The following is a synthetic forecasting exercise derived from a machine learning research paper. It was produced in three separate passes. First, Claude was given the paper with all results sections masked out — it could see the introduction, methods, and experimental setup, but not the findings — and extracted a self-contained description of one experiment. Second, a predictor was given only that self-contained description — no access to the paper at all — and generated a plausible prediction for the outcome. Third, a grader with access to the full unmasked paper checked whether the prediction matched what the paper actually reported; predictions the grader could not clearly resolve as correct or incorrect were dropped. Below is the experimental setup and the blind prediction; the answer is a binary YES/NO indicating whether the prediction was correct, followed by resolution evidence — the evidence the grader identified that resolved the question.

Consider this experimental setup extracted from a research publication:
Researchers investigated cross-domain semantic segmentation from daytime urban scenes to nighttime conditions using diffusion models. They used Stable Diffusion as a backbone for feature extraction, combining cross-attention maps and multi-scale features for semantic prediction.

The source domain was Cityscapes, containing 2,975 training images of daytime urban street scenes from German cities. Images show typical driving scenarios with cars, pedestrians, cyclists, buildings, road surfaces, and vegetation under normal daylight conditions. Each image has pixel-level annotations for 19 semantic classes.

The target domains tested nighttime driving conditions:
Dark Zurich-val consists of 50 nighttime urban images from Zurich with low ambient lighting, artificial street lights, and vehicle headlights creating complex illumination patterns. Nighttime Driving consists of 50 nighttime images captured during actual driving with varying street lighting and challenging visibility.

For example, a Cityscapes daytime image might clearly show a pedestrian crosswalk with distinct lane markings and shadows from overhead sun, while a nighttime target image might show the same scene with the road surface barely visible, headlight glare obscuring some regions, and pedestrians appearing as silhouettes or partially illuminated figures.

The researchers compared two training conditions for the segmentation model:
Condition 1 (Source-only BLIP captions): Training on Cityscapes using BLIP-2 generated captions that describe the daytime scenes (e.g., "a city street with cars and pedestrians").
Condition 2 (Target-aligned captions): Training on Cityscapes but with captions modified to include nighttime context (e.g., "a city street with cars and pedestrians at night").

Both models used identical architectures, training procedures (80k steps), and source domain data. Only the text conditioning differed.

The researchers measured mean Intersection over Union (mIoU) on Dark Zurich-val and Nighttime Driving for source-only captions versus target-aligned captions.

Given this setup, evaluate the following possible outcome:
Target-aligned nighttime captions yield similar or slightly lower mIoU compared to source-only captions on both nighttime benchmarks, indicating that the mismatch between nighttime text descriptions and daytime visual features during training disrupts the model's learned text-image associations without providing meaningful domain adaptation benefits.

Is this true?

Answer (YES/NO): YES